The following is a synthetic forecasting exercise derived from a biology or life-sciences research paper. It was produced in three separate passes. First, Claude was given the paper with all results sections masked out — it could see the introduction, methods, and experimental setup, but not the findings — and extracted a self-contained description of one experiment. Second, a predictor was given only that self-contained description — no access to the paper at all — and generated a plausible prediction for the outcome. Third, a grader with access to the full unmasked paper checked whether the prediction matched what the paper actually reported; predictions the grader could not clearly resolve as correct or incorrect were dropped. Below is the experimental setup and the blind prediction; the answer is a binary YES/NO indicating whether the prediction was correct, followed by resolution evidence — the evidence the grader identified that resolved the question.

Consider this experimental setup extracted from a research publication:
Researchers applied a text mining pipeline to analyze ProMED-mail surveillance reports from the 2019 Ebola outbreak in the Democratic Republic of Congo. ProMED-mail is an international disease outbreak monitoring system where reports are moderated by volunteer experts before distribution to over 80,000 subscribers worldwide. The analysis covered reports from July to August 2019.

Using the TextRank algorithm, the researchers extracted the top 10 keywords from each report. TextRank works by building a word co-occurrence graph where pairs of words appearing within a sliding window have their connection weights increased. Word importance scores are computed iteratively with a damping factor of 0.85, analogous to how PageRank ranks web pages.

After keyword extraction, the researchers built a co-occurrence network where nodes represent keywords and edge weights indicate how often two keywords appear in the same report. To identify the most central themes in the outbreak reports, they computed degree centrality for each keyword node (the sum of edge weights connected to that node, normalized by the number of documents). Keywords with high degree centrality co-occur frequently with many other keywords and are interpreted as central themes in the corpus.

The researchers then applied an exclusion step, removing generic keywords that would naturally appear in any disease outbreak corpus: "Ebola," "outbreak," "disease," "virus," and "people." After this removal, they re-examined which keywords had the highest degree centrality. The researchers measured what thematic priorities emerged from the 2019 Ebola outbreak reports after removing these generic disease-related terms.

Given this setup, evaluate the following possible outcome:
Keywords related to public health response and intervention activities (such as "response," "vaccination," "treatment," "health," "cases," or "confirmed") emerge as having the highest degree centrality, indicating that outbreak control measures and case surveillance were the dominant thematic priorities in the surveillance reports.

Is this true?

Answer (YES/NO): YES